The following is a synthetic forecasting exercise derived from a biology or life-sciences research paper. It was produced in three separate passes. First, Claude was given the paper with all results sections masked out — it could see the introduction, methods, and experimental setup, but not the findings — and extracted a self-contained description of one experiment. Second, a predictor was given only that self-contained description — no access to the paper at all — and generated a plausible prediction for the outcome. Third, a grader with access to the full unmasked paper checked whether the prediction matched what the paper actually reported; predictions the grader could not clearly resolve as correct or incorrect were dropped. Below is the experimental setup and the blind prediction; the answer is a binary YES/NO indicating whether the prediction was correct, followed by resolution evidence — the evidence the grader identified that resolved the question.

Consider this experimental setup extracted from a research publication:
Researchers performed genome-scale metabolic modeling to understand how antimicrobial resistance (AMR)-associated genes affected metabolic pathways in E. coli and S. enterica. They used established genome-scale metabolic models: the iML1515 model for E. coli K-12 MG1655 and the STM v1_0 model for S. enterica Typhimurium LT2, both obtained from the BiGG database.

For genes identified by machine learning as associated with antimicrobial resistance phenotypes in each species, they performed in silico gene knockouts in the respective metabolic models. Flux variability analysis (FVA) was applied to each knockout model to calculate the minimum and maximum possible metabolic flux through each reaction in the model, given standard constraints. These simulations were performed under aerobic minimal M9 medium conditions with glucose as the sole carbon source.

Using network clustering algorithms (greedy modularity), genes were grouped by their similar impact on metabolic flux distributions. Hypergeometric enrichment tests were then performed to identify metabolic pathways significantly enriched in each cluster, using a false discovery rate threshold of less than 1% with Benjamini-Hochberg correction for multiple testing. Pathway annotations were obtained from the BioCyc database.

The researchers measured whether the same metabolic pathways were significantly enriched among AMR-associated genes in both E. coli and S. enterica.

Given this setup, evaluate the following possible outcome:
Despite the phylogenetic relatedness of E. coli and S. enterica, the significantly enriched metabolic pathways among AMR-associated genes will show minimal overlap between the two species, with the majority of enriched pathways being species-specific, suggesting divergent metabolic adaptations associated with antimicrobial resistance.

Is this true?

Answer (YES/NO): NO